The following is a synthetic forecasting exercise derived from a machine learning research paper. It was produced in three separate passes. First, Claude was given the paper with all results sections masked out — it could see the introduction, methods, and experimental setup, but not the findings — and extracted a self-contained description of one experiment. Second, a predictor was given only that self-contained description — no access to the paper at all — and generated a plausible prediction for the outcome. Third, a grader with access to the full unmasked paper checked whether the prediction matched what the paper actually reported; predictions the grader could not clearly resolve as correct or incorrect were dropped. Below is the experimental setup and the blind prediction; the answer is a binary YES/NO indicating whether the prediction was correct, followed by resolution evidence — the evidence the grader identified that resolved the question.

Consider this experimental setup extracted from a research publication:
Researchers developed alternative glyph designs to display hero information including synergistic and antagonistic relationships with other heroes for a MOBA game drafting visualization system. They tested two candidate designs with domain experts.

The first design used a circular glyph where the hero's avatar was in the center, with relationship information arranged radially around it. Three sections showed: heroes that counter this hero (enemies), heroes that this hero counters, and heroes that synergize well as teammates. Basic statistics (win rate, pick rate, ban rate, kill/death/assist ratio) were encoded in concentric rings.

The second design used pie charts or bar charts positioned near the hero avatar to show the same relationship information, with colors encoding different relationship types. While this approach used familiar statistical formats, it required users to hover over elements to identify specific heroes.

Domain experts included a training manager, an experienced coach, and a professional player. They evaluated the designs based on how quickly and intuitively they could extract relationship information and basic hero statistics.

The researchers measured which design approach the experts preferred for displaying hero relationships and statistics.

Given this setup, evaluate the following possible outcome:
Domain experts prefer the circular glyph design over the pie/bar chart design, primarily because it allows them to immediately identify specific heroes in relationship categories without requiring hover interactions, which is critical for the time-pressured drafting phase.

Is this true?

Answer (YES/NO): YES